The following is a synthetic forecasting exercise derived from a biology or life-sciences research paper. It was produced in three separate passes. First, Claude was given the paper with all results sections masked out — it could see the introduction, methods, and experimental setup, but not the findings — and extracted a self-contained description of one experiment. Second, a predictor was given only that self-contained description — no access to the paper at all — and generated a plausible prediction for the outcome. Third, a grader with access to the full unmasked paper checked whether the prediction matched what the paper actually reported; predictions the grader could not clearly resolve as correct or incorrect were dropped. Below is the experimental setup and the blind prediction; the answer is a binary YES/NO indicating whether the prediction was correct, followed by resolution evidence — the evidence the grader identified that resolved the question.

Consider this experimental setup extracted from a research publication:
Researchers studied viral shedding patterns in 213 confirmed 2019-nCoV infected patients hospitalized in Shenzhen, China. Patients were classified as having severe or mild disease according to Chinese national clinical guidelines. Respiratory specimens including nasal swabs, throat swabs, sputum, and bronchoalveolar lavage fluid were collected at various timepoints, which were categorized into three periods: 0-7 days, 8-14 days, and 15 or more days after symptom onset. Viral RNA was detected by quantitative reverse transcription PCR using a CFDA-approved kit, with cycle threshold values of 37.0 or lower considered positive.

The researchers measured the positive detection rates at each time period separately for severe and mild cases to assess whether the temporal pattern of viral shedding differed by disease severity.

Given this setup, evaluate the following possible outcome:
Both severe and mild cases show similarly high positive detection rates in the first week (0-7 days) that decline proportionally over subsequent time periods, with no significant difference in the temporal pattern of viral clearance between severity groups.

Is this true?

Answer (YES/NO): NO